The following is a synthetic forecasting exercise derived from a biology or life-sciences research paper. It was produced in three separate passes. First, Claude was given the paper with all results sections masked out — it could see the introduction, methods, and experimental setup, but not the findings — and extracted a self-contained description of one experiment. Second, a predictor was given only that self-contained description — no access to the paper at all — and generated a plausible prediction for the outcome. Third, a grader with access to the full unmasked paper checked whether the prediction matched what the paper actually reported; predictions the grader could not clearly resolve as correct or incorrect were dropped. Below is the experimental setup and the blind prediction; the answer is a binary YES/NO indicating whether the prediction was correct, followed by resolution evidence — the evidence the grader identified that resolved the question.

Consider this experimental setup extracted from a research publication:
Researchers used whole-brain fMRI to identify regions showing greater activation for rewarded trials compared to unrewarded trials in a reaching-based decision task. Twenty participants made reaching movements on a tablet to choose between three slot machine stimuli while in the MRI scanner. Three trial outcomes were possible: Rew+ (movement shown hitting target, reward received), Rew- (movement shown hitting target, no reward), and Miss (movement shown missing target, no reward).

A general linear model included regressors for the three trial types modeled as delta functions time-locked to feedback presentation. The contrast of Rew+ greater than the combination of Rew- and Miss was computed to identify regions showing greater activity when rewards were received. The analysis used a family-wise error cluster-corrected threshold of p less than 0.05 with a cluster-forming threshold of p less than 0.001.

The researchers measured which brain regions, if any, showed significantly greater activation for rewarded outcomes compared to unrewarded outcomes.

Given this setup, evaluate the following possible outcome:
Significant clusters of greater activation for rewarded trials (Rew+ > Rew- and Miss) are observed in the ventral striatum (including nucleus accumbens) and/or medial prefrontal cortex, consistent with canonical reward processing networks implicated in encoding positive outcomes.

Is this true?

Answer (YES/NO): YES